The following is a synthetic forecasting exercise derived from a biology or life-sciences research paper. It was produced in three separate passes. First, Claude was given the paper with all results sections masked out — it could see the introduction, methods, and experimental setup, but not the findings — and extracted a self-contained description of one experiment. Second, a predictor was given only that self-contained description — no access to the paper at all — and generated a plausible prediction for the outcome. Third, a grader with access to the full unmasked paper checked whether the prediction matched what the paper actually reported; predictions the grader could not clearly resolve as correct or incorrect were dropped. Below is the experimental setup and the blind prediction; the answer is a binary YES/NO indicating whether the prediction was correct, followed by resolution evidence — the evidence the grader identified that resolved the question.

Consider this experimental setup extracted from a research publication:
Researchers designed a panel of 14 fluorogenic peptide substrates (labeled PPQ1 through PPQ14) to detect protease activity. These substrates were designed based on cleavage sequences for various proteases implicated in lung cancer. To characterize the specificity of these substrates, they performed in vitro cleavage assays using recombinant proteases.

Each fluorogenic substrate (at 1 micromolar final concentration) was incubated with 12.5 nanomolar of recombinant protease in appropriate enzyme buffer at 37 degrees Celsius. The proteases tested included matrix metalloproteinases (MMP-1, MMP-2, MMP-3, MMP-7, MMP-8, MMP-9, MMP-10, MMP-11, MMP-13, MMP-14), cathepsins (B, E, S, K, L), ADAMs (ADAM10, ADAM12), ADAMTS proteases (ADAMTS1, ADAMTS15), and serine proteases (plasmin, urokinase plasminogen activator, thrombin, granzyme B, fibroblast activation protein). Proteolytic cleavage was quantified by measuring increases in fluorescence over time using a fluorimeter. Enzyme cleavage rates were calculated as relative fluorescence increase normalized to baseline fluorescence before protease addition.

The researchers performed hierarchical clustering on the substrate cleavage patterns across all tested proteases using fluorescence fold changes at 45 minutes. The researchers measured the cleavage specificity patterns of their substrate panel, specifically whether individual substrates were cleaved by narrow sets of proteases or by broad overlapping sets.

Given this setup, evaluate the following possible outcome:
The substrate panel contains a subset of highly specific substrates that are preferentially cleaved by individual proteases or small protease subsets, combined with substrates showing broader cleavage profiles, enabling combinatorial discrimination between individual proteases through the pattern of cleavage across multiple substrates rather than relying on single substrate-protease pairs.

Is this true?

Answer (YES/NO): YES